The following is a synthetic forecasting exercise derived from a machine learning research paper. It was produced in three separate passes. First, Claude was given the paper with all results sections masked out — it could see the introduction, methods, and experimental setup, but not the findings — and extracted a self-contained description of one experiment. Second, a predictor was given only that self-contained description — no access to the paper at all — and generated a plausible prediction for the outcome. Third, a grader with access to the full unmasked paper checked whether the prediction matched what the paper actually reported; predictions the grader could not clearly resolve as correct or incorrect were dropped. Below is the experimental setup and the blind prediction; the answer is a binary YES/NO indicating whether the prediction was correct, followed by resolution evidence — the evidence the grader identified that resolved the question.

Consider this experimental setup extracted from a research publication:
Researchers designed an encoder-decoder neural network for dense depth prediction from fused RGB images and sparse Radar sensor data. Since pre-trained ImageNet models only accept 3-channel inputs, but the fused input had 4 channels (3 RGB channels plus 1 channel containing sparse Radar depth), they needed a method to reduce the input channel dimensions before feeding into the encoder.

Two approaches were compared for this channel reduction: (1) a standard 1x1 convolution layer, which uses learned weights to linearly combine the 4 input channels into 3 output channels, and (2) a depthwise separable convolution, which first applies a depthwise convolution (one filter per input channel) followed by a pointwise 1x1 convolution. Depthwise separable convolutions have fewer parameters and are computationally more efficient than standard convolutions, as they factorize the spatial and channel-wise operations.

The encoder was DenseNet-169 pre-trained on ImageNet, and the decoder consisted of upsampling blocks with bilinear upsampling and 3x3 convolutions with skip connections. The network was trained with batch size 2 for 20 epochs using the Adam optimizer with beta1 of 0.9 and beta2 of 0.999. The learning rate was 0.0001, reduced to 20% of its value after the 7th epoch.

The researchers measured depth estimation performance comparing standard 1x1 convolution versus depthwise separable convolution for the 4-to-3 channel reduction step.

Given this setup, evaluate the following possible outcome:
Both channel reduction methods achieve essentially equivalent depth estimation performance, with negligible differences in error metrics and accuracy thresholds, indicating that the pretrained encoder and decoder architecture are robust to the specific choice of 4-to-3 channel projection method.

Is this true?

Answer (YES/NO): NO